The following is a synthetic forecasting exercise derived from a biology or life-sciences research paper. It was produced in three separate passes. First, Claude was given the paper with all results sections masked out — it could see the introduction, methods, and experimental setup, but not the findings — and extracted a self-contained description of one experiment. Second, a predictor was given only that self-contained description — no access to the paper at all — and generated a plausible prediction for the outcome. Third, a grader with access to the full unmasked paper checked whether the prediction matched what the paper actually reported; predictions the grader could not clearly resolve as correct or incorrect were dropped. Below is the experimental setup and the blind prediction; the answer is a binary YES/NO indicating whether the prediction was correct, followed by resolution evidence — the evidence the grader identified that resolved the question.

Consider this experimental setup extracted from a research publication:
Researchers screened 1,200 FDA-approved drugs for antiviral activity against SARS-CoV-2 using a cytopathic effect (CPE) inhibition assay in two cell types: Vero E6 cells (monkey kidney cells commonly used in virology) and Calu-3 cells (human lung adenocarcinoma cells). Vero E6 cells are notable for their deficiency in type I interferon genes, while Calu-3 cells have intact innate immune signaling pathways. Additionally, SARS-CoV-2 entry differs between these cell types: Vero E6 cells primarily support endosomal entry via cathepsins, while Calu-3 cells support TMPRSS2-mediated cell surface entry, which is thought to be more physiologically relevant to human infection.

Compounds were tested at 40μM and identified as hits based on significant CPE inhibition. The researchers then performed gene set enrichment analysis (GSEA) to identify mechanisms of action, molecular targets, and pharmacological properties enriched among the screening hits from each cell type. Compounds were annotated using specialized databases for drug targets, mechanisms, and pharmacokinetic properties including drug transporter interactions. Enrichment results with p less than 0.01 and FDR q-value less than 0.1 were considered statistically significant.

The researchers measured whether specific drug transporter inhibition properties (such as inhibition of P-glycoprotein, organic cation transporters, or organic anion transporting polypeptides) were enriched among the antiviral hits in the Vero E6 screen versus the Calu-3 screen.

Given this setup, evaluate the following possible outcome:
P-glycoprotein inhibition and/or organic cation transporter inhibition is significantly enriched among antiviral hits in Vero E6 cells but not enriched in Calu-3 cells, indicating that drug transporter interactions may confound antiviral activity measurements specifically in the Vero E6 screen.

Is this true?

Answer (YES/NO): NO